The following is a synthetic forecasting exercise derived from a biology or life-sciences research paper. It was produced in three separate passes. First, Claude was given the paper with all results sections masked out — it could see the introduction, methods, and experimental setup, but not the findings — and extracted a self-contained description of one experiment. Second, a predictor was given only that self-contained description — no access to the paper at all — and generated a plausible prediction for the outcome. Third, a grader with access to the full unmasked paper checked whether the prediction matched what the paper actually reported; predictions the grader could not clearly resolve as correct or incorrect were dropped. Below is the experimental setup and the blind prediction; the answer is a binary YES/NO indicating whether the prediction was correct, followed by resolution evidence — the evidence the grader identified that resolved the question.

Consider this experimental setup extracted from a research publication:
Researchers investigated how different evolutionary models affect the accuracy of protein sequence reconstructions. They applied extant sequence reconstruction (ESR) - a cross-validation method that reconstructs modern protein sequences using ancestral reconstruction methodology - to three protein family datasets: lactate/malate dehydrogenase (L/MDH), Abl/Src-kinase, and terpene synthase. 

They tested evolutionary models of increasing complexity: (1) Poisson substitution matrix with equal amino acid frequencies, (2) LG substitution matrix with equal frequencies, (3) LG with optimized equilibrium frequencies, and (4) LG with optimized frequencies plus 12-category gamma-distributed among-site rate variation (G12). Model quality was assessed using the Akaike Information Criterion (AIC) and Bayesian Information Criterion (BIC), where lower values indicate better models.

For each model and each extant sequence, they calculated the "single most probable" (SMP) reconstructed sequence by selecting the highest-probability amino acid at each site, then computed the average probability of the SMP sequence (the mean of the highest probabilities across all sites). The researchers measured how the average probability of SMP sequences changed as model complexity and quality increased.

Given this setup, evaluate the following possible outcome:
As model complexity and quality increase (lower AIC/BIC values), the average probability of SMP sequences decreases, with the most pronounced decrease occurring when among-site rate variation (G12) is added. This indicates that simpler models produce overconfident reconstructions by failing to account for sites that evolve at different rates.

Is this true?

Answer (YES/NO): YES